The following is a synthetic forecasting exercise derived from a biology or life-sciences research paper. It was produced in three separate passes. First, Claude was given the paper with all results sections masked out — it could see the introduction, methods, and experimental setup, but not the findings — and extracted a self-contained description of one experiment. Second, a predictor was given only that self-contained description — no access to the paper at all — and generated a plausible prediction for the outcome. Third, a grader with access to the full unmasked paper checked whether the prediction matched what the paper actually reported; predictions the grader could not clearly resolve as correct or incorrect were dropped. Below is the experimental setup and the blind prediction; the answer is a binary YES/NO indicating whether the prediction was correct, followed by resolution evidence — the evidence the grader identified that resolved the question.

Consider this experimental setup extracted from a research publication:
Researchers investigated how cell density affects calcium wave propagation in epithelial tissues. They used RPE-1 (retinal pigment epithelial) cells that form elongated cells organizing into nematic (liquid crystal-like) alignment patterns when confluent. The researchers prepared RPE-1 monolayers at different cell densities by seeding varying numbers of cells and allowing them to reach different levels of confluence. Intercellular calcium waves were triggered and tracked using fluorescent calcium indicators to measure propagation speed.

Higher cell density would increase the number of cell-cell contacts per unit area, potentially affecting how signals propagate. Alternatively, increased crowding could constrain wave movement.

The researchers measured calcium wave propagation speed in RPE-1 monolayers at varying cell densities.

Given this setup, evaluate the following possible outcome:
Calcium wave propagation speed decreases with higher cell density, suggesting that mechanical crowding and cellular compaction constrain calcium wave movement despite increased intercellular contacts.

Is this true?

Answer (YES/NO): NO